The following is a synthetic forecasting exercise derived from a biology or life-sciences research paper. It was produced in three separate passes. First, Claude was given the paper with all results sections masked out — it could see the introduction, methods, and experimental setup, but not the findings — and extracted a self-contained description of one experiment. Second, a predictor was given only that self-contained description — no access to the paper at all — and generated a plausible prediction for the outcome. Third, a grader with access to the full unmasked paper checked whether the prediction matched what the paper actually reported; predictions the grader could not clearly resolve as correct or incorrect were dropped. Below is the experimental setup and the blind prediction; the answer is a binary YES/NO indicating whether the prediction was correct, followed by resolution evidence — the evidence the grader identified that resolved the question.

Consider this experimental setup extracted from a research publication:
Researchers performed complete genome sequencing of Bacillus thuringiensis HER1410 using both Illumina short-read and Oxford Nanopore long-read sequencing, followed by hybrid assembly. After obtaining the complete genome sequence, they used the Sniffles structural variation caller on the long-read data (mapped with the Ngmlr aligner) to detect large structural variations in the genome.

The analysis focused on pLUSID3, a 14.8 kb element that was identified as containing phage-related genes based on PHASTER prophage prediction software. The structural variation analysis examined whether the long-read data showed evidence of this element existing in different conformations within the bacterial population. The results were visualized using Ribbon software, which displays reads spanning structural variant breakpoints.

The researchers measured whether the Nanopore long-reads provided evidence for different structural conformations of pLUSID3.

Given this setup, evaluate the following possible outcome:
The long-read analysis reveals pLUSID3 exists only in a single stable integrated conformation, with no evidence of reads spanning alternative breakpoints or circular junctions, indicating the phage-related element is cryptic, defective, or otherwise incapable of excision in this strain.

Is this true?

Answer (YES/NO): NO